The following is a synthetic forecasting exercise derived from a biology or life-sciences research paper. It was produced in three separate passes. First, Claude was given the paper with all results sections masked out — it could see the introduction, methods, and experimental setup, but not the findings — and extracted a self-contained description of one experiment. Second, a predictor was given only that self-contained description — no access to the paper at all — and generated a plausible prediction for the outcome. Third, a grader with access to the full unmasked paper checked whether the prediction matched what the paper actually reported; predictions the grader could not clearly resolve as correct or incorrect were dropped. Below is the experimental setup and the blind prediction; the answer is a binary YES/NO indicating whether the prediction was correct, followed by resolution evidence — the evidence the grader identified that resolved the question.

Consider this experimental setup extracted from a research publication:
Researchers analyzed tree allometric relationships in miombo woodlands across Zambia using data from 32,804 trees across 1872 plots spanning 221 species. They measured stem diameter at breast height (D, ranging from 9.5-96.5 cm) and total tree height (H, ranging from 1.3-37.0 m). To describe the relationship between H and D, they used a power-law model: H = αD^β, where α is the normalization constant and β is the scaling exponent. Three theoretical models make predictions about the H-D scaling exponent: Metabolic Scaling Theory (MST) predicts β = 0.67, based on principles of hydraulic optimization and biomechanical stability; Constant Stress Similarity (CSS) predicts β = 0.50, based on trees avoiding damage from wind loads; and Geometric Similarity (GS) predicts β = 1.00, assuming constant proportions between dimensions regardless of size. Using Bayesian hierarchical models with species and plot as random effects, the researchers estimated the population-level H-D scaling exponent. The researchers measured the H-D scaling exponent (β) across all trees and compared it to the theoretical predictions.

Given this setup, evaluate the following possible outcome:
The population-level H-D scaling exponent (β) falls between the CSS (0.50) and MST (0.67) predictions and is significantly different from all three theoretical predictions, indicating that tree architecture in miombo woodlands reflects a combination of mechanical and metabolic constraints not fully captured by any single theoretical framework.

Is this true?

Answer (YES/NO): NO